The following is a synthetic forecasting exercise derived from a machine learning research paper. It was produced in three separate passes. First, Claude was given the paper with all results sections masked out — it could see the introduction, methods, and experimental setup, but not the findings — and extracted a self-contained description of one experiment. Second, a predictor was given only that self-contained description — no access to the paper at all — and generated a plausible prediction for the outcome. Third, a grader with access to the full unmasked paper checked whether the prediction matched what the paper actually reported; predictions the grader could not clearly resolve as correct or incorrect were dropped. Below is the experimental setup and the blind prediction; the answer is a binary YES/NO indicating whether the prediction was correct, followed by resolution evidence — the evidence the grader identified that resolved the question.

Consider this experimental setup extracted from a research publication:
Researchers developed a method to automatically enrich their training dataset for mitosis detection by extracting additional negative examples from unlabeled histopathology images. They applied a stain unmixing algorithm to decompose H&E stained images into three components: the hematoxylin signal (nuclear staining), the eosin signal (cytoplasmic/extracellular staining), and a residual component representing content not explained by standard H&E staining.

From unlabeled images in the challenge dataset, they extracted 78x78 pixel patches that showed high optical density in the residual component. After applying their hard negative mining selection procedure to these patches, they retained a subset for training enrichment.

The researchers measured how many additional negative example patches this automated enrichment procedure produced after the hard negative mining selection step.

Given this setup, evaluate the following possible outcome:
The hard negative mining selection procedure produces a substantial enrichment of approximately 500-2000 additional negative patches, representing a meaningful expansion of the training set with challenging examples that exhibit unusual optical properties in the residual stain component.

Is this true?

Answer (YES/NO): NO